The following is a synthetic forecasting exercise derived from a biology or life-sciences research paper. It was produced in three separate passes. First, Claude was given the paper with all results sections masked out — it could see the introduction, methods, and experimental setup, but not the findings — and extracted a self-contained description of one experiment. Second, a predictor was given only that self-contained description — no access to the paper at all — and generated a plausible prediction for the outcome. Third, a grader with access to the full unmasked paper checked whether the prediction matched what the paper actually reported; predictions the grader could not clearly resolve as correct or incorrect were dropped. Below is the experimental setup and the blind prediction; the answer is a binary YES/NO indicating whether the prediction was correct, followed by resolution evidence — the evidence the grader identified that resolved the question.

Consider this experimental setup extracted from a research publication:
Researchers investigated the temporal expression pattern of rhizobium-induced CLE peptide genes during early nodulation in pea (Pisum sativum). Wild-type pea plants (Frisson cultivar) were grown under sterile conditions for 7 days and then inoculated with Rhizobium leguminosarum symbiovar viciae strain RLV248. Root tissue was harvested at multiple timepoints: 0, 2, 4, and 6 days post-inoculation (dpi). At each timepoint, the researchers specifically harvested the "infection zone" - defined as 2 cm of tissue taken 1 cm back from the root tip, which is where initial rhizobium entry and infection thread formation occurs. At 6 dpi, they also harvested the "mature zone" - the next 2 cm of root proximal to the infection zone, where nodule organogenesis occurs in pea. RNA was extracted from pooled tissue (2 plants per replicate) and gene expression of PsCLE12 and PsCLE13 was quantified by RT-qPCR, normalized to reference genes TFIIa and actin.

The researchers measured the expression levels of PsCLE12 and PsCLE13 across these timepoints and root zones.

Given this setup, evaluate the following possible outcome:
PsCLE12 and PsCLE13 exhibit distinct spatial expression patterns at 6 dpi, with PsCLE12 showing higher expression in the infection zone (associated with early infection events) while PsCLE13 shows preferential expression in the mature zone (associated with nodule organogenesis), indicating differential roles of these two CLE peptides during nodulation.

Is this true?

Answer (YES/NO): NO